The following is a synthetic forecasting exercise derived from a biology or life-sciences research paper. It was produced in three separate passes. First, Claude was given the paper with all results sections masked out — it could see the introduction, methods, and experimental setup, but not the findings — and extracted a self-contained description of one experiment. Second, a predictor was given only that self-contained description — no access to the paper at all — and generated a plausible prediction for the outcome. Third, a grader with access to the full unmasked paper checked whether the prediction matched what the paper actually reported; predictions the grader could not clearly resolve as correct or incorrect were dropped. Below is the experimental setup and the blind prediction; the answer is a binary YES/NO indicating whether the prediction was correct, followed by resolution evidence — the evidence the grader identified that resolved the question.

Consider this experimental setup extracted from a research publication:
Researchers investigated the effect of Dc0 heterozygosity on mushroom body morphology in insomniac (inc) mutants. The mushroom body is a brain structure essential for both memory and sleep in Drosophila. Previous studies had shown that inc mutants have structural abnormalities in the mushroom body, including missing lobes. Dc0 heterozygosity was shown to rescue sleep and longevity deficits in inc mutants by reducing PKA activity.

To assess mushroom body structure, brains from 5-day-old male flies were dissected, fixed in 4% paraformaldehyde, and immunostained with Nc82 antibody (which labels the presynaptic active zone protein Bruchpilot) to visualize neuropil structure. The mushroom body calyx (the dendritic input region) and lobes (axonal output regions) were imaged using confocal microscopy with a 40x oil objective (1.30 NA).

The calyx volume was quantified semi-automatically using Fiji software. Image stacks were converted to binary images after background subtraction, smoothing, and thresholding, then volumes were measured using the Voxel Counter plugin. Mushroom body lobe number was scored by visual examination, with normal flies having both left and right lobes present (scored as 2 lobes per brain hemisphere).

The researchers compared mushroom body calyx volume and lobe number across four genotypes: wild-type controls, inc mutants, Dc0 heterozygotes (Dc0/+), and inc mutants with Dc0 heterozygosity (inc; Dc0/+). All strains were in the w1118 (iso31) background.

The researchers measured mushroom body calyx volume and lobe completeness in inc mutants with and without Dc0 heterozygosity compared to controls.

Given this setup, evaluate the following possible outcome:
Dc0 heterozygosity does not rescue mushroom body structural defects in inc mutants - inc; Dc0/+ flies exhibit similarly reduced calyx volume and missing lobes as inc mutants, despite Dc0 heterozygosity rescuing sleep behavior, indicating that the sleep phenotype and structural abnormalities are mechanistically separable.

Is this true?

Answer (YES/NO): NO